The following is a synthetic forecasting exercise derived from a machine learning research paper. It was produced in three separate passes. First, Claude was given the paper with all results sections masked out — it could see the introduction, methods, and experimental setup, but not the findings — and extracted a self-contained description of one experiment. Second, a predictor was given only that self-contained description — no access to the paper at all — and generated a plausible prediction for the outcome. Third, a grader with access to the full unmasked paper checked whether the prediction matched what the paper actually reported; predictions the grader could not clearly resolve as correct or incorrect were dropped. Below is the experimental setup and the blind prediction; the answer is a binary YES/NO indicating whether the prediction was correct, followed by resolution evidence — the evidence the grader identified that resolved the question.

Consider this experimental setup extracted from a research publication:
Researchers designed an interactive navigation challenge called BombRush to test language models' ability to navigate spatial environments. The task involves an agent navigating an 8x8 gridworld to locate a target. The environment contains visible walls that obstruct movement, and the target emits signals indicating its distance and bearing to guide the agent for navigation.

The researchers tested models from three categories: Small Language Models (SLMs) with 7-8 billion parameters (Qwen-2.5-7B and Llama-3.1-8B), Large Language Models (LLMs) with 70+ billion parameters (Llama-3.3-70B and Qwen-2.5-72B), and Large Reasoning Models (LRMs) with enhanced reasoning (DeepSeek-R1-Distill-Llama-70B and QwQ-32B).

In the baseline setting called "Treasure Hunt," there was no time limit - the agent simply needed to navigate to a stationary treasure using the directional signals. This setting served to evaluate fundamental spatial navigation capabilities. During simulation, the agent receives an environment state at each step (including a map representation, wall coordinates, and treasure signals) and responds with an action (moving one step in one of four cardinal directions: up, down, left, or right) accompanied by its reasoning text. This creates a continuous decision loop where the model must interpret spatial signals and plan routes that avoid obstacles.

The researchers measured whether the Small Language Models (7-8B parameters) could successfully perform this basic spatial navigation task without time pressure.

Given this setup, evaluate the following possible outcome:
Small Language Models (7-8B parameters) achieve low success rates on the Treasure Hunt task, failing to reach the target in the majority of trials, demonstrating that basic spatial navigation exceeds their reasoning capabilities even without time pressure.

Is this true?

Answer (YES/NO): YES